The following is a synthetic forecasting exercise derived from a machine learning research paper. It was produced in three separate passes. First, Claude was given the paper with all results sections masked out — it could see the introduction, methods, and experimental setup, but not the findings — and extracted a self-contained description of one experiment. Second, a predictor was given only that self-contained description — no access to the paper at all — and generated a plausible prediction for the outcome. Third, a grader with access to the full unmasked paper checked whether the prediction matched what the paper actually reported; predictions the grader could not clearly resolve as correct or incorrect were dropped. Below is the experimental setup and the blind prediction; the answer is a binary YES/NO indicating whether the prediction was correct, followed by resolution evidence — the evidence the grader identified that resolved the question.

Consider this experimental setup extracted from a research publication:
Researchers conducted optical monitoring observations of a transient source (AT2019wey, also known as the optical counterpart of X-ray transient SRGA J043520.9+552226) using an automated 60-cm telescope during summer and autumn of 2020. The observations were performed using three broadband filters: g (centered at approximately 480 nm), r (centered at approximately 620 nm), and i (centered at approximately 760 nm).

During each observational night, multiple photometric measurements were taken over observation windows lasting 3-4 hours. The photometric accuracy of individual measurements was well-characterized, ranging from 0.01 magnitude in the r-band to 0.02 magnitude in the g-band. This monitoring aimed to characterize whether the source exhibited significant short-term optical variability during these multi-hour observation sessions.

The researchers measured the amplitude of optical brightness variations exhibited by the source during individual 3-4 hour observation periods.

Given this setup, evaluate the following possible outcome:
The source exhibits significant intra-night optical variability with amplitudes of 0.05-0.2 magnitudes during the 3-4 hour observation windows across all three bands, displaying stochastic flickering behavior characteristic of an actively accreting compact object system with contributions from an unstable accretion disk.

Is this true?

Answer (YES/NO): YES